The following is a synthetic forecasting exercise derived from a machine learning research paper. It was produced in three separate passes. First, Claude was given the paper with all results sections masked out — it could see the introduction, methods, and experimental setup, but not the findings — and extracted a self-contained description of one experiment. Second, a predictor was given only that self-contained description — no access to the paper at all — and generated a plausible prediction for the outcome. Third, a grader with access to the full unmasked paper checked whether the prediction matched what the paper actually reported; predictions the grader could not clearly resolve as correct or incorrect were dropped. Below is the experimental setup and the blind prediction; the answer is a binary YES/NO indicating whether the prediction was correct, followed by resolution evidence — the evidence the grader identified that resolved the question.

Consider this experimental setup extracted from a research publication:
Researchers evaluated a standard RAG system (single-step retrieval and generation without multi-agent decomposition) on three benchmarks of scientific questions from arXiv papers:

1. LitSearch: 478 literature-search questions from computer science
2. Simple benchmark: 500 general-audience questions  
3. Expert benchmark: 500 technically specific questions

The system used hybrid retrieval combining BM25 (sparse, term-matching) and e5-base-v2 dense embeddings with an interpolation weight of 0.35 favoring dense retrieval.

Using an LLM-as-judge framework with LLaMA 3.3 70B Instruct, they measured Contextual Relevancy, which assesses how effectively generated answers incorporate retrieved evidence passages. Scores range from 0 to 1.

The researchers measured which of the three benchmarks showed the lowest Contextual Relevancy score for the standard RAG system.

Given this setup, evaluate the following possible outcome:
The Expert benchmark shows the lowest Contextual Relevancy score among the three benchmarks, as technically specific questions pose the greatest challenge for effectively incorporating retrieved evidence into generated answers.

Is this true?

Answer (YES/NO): NO